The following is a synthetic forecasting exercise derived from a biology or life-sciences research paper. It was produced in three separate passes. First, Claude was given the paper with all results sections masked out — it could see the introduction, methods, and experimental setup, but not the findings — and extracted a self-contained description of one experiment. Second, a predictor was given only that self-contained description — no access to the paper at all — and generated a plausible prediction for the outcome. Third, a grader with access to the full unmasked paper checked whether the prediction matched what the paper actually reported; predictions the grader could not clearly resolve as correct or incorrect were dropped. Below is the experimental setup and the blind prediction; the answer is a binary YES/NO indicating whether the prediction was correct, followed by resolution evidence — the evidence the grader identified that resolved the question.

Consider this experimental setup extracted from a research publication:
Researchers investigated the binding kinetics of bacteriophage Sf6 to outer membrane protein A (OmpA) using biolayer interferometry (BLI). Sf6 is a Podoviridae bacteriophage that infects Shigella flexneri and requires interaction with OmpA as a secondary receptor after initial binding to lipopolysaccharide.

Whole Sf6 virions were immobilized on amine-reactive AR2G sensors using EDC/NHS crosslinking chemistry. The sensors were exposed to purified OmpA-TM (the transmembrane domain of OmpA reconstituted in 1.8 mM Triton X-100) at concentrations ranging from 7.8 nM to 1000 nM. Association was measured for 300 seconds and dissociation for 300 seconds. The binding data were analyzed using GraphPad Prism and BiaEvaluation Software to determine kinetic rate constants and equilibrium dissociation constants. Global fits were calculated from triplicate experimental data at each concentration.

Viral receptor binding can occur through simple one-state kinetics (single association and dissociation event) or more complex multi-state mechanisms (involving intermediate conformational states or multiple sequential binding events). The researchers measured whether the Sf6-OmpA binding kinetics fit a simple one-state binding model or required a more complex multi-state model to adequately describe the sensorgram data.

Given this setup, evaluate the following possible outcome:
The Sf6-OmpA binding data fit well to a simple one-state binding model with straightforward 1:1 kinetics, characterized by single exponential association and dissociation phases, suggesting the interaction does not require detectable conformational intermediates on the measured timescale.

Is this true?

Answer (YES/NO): NO